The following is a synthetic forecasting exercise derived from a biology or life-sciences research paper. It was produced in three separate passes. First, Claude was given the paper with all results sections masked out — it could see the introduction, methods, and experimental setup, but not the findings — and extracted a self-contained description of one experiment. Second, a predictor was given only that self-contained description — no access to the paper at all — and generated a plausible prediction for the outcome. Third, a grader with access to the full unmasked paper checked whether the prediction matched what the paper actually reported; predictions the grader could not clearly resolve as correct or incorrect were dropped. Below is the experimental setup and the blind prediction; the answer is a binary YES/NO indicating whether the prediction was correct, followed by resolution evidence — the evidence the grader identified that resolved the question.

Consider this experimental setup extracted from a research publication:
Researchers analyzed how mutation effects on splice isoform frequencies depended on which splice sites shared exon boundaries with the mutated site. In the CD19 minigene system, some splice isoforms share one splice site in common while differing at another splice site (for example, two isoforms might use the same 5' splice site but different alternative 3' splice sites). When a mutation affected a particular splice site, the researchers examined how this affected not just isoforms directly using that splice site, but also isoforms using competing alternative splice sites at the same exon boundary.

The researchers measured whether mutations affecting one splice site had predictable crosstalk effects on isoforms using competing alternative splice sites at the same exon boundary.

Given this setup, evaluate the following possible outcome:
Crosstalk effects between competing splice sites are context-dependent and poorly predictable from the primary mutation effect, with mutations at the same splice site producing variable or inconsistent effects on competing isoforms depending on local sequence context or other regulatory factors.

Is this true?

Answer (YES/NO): NO